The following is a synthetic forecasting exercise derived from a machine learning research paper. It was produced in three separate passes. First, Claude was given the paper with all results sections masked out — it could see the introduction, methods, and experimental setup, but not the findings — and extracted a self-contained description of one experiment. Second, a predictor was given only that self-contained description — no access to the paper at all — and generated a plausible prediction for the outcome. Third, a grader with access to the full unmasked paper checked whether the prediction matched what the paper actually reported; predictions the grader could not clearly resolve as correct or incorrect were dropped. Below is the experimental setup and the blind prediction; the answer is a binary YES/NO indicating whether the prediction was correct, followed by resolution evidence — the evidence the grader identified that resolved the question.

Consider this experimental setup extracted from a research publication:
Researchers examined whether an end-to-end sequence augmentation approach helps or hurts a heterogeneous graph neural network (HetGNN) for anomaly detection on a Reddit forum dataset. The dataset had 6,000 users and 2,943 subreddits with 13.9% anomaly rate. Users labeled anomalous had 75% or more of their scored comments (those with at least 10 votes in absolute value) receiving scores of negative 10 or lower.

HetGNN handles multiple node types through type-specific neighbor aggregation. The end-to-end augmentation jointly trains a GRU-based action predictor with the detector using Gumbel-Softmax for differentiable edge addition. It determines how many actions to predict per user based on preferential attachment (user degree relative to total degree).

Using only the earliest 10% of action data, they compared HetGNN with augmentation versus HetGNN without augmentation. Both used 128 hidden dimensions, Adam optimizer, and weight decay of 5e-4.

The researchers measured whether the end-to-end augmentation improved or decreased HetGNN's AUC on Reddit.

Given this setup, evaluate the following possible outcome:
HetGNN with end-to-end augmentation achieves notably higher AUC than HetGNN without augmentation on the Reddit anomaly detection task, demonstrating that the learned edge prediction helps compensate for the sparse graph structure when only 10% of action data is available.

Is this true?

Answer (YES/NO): NO